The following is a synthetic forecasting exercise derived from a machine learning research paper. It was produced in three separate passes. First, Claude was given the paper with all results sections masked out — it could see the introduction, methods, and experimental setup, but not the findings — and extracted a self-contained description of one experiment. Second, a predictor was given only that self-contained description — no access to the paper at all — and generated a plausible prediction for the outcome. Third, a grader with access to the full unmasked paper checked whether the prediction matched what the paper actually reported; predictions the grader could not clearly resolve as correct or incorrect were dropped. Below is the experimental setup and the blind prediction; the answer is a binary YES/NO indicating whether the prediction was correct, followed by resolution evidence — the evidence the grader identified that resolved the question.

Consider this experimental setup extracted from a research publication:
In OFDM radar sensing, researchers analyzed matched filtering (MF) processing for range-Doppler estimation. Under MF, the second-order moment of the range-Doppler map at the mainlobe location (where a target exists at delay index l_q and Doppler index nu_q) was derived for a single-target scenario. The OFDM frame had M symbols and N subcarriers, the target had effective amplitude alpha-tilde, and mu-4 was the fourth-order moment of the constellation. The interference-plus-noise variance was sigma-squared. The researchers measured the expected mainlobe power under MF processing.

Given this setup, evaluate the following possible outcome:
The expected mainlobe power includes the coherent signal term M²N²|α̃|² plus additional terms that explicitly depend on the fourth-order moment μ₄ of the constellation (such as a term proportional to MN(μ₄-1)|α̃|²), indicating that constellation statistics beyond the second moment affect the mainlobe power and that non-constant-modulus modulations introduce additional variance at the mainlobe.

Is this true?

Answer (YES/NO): NO